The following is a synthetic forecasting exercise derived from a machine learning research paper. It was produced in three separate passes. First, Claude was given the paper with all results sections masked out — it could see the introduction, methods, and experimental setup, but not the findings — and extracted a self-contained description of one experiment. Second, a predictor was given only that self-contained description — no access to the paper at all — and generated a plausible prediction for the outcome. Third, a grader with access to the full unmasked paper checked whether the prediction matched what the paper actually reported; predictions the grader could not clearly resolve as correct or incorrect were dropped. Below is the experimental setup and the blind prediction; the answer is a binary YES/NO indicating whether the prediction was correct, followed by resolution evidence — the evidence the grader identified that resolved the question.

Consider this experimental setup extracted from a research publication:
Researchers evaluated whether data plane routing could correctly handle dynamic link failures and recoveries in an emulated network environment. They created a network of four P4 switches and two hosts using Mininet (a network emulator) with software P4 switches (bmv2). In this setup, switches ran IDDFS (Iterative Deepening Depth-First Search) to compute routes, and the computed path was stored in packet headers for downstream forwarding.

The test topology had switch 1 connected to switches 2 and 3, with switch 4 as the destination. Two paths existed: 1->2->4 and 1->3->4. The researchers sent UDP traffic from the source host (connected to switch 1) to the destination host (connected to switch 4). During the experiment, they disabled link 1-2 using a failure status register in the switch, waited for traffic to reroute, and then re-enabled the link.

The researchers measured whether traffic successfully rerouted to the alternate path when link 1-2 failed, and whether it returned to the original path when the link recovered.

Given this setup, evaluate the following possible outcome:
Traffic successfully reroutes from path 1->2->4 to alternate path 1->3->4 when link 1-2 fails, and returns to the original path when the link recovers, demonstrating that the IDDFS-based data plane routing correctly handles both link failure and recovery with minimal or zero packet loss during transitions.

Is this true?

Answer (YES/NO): YES